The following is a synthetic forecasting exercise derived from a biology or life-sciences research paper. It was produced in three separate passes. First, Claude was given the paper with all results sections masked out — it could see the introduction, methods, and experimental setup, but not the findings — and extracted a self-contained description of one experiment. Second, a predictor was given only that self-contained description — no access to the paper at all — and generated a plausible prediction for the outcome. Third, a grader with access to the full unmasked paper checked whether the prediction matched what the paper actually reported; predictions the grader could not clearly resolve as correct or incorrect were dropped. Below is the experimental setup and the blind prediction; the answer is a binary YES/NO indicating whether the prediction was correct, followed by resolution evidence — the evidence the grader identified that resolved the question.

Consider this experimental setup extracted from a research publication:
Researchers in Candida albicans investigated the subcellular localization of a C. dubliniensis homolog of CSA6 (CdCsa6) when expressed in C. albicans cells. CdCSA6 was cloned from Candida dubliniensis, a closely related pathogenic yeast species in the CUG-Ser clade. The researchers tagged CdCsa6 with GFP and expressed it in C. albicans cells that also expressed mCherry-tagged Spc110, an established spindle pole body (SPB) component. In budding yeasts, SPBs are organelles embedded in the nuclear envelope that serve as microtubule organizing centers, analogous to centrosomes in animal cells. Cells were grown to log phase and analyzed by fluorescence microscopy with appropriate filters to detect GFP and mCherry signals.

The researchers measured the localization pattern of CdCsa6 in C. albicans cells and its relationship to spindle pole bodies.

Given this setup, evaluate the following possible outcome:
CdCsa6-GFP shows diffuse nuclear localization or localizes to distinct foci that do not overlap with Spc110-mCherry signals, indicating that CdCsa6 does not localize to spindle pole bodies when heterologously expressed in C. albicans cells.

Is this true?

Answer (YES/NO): NO